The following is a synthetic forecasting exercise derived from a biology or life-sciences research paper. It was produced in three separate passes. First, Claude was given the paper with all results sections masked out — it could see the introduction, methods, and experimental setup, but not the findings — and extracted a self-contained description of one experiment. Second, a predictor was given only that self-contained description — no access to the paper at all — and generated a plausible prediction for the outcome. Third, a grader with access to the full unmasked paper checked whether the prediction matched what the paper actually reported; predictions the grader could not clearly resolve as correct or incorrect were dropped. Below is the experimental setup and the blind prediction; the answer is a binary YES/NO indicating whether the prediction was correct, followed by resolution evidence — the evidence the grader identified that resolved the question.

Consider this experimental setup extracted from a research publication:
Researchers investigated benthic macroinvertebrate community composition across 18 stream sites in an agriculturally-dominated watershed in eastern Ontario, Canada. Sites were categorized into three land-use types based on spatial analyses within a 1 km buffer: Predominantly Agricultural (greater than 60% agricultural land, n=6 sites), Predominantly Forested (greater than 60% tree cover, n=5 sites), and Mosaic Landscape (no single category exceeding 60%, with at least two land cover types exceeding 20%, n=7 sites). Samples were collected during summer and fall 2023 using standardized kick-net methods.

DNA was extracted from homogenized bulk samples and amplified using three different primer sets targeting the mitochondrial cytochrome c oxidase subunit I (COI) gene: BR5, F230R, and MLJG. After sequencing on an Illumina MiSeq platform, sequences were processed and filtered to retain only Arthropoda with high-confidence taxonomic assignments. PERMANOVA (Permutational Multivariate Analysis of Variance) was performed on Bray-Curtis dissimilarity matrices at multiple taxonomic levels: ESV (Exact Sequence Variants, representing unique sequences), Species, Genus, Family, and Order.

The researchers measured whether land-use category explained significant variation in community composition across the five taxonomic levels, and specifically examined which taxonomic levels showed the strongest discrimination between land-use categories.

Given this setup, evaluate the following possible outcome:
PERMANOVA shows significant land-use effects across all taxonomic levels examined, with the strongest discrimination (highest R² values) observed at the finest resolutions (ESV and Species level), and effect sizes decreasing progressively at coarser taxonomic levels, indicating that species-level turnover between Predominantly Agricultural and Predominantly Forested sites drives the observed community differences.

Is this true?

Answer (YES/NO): NO